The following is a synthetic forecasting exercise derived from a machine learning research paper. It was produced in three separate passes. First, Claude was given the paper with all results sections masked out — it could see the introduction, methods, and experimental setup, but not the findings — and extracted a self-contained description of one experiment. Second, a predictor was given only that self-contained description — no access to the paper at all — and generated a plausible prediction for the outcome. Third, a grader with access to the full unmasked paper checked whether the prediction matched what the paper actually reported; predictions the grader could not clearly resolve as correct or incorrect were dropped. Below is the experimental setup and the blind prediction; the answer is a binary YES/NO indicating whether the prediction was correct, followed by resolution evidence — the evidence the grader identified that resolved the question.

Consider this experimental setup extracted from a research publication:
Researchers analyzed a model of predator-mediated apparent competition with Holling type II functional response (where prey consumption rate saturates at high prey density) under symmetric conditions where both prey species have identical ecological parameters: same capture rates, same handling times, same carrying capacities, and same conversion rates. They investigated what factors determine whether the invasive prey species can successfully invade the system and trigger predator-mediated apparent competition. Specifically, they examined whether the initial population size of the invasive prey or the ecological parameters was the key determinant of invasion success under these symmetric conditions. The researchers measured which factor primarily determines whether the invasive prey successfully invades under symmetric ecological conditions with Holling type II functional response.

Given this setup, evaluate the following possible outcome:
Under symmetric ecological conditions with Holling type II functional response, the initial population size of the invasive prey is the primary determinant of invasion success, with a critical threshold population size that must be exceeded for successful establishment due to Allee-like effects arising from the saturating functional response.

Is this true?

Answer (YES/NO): NO